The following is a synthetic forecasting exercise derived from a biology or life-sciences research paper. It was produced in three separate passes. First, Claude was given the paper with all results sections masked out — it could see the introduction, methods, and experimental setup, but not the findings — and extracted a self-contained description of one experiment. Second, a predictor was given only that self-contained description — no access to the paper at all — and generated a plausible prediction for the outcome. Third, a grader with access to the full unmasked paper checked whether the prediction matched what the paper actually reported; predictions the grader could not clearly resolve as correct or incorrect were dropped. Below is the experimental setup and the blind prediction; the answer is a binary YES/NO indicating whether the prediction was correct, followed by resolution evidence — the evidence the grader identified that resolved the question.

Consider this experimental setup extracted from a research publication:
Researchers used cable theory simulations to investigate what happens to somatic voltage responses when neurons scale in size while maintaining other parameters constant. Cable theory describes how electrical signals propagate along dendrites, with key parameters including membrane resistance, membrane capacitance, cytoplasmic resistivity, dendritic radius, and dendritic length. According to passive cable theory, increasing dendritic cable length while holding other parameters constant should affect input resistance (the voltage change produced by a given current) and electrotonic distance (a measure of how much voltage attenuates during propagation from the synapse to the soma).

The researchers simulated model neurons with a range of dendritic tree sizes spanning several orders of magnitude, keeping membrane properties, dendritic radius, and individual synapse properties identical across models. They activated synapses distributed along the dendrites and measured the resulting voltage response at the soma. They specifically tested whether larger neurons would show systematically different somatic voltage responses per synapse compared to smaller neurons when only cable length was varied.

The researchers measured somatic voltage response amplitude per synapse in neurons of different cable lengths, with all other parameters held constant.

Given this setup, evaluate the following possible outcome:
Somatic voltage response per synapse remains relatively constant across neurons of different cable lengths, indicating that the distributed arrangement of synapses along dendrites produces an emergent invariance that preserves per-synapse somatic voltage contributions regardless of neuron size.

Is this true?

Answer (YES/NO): YES